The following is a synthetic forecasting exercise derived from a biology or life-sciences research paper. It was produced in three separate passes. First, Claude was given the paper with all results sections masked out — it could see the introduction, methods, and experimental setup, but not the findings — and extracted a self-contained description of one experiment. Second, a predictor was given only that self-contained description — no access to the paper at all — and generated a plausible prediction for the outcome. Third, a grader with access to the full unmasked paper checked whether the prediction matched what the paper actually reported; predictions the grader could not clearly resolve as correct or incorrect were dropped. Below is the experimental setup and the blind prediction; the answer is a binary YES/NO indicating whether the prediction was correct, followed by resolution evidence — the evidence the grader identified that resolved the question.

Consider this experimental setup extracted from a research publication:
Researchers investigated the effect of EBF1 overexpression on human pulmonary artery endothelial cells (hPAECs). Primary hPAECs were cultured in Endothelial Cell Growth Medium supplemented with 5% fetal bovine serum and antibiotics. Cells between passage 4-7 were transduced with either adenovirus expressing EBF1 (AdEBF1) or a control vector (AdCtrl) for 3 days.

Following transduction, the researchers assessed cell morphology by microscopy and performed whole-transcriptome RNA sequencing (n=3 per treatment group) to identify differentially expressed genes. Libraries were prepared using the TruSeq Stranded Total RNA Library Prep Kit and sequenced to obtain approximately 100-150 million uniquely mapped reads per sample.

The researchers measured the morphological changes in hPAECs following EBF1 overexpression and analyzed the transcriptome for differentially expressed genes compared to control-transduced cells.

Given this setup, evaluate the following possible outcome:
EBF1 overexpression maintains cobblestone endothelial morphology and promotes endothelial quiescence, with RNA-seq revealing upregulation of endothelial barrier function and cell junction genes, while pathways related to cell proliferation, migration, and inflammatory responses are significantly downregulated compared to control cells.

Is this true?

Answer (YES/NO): NO